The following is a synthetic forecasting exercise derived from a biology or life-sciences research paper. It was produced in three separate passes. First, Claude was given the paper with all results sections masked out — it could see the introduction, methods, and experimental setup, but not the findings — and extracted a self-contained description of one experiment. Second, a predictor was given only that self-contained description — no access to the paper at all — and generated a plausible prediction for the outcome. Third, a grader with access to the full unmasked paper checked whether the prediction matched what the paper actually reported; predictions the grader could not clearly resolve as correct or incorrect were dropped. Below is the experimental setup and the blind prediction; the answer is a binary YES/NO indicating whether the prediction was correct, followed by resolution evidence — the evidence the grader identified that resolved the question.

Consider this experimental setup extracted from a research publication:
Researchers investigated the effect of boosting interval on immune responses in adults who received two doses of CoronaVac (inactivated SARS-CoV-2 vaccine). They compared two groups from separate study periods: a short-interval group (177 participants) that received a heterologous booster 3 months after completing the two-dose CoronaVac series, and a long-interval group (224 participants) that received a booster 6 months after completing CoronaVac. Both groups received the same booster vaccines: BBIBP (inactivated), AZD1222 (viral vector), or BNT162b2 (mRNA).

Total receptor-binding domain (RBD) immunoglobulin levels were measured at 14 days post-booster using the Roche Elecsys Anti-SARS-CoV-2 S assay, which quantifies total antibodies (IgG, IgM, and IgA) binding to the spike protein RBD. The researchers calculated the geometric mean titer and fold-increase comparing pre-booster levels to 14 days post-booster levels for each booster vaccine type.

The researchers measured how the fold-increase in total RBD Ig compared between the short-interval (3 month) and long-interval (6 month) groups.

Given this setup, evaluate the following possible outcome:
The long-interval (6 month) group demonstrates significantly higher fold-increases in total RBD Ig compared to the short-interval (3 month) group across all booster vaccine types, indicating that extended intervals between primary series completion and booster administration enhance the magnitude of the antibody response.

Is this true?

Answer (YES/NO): YES